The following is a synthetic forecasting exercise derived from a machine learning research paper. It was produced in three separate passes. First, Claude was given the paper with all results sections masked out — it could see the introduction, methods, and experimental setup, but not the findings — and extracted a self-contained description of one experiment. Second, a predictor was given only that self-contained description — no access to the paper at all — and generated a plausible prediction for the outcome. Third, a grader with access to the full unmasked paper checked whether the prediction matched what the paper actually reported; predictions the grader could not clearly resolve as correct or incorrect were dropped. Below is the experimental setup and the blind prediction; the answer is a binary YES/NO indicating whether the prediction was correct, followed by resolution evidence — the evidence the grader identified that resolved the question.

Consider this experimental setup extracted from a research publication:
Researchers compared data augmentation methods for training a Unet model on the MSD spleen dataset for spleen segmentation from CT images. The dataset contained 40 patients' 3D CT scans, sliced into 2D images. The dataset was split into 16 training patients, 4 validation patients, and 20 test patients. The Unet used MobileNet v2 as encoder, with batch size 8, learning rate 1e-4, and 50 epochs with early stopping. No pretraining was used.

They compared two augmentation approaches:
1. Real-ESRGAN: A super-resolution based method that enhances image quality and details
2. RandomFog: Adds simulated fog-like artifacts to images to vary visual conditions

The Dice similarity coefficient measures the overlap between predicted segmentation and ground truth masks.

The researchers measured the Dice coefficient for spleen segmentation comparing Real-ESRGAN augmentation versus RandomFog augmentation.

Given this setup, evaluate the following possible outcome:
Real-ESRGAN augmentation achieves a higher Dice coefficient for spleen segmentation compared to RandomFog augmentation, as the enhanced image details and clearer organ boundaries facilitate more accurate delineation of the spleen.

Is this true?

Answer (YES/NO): YES